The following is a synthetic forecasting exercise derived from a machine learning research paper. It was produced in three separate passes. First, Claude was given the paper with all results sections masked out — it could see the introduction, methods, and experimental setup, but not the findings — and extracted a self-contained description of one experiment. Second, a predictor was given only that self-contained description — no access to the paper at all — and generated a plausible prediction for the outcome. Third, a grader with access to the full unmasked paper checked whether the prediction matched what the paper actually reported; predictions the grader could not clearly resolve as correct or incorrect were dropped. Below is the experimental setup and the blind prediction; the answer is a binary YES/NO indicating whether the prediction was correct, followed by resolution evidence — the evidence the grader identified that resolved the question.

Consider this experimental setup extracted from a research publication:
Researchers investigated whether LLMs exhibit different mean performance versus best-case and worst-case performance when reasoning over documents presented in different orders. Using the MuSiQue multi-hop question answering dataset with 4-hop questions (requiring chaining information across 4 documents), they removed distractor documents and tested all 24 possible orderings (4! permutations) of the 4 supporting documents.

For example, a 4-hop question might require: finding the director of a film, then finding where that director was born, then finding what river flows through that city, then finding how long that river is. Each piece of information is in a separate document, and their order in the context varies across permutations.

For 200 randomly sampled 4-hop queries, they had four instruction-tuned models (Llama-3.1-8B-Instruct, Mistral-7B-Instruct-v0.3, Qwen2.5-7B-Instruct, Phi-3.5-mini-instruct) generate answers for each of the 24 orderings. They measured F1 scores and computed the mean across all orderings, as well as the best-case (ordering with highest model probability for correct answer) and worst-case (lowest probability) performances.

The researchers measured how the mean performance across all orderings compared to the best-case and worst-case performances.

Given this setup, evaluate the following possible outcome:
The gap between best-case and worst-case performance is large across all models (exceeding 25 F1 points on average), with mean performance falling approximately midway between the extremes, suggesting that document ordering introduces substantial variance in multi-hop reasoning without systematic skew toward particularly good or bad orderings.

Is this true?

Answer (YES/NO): NO